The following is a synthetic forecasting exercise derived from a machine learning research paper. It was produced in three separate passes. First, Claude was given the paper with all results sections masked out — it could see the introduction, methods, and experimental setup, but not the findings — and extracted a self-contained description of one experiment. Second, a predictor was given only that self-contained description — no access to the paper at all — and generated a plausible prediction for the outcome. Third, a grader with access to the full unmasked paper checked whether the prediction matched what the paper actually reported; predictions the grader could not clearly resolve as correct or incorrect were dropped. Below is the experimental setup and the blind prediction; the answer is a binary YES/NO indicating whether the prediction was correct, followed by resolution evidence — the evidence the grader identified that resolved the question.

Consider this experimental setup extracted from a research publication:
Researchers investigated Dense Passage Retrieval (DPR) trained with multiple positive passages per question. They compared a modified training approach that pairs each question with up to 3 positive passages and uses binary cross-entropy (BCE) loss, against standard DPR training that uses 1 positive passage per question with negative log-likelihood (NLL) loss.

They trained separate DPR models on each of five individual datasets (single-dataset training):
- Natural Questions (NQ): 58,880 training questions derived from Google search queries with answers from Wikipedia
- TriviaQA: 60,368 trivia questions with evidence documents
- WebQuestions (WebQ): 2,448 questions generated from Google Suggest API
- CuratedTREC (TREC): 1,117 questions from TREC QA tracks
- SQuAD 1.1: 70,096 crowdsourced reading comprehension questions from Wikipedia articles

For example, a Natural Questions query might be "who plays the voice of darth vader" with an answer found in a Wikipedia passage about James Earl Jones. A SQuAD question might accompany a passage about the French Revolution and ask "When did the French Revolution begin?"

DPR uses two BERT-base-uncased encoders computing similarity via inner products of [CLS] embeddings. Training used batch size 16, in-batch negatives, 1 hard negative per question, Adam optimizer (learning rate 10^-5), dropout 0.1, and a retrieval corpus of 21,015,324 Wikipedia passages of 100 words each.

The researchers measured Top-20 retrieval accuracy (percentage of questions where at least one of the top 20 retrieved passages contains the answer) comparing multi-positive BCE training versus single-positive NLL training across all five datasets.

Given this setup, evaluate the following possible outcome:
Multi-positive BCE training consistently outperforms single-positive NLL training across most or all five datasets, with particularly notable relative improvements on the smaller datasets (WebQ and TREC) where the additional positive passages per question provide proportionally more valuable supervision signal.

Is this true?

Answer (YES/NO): NO